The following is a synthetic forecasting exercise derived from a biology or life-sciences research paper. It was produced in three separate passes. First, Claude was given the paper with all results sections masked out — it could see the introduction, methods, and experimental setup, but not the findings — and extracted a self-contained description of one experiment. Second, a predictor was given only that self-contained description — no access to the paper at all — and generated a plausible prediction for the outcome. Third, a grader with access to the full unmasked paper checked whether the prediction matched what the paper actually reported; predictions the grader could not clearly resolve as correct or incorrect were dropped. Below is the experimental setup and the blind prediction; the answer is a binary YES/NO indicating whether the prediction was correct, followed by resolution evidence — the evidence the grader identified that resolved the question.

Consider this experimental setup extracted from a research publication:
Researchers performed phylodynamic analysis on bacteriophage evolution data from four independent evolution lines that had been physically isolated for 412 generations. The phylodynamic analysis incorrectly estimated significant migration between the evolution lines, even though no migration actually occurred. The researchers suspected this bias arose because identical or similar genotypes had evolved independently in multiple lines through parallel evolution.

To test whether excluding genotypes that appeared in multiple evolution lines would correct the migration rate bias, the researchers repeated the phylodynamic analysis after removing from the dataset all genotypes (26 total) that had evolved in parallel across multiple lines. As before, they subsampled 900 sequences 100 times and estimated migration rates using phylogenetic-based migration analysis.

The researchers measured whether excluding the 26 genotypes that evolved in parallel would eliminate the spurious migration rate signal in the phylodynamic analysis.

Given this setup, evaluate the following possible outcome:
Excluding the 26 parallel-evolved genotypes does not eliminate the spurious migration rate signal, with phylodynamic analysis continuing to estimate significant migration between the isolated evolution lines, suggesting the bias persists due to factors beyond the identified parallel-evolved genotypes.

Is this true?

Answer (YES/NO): YES